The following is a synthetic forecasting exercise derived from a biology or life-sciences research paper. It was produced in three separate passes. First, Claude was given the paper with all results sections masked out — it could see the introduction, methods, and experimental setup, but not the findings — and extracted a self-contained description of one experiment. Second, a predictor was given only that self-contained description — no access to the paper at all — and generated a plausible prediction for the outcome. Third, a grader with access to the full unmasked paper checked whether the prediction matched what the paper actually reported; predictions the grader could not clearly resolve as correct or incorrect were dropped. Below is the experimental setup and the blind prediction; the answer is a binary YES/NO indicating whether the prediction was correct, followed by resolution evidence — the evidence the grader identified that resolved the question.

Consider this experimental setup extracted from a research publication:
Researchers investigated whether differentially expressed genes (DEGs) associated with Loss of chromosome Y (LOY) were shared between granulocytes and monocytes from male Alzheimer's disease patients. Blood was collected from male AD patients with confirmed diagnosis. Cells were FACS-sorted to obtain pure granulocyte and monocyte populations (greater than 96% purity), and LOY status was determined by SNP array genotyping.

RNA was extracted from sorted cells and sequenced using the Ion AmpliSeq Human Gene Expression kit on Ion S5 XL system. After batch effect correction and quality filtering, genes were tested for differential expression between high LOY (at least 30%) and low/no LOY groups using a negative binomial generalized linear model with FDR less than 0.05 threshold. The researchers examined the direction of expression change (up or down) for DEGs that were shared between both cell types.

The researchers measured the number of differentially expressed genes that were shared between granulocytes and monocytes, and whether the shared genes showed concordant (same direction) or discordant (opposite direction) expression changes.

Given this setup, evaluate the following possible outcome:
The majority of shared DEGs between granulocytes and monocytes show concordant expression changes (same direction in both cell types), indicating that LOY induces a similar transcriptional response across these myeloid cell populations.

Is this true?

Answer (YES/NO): YES